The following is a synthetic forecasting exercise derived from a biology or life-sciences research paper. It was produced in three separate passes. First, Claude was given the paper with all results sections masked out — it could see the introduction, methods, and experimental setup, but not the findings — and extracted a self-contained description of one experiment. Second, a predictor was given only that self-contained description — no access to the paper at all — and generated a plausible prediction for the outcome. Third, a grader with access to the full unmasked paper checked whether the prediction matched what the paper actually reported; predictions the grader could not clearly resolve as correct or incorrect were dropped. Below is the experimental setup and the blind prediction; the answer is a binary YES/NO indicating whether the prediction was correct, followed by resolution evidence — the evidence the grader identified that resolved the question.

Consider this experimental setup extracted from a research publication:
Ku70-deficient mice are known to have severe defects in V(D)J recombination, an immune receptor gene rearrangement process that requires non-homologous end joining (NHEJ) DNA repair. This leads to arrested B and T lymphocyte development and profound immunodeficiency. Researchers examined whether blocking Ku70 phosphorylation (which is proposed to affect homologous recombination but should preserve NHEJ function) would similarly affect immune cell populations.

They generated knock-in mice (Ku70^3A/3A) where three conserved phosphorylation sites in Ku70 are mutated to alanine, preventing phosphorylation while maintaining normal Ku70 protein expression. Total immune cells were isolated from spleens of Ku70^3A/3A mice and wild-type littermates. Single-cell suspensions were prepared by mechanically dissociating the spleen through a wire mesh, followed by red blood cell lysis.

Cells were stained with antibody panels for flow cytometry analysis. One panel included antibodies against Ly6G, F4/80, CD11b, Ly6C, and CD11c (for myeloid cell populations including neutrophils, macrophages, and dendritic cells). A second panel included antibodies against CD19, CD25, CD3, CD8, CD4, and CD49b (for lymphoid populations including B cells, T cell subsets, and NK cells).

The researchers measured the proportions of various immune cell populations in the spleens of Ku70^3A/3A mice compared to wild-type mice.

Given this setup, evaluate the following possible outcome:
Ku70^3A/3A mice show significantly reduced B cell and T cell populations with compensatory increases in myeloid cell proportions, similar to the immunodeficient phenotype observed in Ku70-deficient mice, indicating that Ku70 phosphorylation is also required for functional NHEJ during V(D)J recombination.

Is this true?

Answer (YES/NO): NO